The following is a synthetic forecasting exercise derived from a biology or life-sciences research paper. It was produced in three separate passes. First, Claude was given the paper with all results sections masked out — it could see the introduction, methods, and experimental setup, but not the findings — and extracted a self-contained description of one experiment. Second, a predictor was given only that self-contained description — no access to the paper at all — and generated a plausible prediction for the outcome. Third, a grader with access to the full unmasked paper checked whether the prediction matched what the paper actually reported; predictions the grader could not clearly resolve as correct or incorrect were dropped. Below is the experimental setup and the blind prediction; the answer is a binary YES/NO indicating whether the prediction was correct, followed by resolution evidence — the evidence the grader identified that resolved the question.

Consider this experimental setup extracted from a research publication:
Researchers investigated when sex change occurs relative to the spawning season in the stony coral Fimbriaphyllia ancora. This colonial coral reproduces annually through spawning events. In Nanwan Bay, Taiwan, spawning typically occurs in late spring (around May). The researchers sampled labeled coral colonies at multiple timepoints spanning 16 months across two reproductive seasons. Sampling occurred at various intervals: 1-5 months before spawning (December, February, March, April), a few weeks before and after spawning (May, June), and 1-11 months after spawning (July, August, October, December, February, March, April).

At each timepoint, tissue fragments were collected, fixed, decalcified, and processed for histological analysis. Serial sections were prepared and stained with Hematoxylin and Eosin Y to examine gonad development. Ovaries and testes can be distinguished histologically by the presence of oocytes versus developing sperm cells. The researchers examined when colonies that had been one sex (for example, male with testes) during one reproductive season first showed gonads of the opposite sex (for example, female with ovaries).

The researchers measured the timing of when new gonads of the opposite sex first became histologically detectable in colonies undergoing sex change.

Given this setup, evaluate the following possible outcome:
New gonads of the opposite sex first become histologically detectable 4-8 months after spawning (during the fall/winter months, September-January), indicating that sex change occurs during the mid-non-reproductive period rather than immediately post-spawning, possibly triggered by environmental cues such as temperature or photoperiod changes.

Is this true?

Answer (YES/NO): NO